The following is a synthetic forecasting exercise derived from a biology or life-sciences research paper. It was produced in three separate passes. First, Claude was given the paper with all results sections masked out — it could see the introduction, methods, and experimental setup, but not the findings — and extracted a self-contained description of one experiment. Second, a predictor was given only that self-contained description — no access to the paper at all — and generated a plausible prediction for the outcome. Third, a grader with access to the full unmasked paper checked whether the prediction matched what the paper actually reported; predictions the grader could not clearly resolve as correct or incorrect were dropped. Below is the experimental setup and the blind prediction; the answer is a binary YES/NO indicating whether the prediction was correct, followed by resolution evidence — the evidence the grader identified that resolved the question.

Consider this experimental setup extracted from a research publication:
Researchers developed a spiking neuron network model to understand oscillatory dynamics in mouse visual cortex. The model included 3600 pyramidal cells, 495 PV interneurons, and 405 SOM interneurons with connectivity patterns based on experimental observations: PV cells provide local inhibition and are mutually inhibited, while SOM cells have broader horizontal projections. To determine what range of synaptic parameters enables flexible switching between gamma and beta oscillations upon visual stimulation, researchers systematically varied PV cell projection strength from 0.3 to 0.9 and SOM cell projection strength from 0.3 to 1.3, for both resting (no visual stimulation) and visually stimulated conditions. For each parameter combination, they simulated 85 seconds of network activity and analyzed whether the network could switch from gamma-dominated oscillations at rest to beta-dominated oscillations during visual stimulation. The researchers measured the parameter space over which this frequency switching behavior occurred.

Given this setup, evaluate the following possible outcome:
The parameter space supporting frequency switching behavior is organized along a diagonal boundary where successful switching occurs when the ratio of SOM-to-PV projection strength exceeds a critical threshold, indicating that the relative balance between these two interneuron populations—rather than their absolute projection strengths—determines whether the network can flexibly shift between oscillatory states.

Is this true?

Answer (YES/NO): NO